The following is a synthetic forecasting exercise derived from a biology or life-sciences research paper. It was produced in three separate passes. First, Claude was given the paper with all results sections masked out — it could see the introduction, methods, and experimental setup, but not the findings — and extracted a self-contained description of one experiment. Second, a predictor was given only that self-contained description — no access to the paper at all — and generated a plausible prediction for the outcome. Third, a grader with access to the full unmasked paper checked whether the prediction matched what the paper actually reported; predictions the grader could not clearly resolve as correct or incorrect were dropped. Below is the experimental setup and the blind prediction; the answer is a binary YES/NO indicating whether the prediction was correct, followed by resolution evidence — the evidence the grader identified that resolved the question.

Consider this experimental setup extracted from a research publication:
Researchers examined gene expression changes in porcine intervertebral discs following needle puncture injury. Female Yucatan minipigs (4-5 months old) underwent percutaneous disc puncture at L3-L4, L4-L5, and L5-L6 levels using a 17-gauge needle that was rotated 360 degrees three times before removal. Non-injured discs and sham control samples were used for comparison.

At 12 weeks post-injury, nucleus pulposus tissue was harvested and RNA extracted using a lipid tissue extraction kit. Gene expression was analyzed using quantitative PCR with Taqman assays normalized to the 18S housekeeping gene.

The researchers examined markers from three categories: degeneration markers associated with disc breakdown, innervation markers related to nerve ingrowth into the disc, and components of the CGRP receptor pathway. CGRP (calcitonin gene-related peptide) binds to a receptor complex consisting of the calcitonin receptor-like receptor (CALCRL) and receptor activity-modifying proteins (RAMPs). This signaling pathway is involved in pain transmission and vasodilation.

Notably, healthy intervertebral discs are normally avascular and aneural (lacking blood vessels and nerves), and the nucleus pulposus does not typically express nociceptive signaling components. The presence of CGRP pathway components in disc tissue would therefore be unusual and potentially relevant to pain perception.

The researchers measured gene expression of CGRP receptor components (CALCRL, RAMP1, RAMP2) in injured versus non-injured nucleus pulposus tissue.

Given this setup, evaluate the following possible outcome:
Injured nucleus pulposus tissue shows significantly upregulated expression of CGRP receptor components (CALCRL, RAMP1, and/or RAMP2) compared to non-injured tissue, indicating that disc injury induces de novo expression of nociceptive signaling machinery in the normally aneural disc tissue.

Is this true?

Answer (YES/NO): YES